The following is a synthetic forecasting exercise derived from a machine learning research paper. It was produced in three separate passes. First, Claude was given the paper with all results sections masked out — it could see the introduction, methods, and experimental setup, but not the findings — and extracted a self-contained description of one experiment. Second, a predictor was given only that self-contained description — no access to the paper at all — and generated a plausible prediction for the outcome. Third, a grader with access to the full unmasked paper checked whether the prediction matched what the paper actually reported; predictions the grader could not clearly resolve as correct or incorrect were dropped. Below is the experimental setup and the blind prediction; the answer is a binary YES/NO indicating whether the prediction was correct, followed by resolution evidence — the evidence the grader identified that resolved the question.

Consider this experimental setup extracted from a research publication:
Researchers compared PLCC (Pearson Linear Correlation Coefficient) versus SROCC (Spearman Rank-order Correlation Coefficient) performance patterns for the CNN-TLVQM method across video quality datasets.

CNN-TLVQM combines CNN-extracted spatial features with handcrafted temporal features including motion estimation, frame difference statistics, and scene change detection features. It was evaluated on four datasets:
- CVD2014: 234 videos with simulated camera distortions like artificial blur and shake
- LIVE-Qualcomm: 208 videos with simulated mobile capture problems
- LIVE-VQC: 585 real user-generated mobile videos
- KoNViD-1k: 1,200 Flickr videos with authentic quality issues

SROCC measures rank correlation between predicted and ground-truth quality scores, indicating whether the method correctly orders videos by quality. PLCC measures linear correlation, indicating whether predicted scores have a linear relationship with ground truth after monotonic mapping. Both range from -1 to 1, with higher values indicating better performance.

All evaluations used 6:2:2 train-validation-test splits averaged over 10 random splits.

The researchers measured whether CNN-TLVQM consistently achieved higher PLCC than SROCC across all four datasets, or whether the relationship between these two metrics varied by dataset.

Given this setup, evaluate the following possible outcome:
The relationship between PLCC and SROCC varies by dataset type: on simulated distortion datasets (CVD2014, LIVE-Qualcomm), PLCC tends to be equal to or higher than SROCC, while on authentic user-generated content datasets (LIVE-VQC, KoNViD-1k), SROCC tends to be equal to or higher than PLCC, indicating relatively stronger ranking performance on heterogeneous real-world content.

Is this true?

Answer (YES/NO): NO